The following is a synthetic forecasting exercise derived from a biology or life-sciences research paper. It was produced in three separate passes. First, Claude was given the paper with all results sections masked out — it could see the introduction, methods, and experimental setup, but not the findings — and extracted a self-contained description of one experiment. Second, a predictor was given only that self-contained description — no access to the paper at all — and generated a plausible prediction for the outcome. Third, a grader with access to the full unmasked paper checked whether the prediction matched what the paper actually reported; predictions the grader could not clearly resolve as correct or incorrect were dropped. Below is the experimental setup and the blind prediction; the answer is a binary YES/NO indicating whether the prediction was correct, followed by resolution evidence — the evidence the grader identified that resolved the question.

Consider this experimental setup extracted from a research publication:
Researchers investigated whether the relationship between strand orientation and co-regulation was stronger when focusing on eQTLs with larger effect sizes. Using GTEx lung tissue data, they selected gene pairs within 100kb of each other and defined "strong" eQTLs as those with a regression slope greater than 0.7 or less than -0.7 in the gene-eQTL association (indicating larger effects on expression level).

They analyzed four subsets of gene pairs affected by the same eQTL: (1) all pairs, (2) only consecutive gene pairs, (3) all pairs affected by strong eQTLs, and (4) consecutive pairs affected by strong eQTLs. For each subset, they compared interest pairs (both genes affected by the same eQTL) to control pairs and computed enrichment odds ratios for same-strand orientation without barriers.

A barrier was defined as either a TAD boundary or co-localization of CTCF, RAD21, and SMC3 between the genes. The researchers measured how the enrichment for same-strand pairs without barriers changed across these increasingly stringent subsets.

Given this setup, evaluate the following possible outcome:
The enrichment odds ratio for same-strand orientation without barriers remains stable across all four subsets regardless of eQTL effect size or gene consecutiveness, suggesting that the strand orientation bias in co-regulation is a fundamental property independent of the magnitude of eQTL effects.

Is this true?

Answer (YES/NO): NO